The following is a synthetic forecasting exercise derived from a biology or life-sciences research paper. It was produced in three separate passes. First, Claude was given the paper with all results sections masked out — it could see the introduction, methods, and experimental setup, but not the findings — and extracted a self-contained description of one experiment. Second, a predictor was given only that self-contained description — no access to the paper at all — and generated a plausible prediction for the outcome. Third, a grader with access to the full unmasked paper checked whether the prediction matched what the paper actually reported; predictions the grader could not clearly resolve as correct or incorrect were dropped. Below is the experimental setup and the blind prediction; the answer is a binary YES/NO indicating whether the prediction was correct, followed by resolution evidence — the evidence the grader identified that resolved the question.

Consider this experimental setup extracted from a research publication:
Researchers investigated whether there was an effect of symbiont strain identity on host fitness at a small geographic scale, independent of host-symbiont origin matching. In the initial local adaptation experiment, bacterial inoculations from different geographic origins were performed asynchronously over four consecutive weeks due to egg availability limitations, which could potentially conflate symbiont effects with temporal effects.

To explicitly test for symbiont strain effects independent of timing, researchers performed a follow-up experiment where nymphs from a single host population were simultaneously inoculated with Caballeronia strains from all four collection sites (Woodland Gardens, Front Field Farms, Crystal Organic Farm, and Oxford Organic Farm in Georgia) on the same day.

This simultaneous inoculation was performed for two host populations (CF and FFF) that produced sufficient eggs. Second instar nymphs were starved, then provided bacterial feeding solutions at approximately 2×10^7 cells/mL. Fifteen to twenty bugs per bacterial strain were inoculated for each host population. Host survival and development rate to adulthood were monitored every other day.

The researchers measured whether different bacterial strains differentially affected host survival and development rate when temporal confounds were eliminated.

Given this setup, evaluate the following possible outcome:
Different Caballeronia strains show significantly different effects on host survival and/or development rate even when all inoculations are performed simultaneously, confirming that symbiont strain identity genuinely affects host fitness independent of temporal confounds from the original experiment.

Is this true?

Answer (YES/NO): NO